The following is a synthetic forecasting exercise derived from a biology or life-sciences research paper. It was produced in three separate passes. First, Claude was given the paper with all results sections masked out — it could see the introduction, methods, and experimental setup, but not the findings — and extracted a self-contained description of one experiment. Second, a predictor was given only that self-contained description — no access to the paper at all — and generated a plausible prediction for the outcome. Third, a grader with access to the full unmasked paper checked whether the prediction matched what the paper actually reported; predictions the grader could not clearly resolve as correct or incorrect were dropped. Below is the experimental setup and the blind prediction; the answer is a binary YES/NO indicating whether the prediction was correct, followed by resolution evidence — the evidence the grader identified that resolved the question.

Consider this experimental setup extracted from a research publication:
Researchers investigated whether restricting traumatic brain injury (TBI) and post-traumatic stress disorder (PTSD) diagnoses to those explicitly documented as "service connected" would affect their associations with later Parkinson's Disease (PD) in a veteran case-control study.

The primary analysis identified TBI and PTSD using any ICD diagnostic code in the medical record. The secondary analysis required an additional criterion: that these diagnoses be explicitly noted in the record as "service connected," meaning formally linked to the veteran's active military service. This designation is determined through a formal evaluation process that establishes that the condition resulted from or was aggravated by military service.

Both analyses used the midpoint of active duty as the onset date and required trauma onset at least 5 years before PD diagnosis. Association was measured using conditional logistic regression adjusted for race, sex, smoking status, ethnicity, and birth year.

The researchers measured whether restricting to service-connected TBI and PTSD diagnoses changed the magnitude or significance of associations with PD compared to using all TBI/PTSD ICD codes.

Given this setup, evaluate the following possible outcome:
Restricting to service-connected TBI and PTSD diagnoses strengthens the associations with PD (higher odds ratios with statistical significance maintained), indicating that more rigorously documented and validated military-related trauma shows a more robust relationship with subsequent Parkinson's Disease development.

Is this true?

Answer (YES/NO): NO